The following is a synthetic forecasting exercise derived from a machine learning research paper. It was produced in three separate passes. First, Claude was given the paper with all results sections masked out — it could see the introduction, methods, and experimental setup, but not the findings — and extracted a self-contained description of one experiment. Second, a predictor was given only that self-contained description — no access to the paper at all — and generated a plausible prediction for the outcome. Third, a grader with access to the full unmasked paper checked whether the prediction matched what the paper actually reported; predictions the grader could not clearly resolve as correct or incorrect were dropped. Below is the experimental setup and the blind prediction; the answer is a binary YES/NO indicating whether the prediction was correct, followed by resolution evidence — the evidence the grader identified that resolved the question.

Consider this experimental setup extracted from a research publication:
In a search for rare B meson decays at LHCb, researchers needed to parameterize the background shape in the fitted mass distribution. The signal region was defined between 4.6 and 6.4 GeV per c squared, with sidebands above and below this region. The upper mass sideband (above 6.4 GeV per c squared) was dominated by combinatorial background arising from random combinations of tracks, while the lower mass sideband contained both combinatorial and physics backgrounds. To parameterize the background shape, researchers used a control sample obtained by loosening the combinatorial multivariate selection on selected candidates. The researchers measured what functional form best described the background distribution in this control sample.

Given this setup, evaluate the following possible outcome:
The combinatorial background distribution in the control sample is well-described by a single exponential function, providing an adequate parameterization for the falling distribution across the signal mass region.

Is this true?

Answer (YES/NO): NO